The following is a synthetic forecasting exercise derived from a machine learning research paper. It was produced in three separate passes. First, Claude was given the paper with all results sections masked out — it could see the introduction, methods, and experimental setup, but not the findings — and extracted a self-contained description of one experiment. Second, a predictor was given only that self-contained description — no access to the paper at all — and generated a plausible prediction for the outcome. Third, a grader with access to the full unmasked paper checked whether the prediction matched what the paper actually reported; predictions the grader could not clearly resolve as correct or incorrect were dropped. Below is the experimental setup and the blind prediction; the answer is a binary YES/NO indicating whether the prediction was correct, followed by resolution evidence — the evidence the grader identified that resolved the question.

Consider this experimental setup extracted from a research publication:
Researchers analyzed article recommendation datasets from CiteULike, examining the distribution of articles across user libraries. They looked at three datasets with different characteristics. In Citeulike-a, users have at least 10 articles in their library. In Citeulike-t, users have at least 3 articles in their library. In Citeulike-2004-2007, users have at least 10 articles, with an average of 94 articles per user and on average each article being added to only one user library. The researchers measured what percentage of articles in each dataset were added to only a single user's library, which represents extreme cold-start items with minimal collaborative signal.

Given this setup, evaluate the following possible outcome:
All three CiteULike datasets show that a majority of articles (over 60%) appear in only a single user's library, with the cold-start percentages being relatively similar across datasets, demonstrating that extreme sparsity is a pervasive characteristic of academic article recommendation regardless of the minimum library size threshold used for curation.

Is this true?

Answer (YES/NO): NO